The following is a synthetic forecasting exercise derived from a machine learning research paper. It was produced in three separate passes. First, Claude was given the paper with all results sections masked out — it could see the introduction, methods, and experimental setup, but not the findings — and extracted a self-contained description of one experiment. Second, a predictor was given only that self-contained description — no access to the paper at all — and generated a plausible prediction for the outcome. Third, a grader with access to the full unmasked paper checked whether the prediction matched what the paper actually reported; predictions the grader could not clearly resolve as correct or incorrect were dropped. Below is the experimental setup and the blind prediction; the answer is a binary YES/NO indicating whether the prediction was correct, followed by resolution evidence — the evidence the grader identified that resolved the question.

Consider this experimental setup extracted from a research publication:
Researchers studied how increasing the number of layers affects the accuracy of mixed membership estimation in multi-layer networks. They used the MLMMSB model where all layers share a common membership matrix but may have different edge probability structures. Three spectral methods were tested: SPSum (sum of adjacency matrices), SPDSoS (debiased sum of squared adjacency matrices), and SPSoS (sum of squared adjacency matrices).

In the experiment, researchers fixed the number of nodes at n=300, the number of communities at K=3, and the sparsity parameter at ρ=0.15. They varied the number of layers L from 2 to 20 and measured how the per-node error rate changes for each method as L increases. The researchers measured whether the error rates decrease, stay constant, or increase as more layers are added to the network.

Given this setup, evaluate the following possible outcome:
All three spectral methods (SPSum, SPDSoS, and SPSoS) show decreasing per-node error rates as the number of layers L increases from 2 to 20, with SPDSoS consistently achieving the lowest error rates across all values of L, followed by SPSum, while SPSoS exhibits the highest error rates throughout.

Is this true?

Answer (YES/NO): NO